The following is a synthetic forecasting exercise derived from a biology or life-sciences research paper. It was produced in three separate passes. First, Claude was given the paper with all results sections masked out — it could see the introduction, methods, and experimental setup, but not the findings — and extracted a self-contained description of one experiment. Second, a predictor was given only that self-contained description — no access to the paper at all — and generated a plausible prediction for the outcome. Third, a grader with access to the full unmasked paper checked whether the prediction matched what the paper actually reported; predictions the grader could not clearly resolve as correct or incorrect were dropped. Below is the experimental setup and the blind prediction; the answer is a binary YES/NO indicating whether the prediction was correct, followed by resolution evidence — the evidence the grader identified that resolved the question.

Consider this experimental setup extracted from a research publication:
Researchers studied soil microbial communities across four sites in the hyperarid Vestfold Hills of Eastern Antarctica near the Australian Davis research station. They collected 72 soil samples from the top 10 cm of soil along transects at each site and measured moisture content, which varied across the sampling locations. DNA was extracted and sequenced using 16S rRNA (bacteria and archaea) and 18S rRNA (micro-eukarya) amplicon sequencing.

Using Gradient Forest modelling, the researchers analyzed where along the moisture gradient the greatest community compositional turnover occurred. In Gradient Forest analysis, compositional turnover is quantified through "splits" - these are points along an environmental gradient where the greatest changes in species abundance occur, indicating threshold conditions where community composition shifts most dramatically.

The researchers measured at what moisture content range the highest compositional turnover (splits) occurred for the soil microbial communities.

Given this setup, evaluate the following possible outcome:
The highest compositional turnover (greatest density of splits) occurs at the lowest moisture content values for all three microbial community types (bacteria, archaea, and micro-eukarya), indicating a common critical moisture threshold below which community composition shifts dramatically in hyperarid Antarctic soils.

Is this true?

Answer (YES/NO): NO